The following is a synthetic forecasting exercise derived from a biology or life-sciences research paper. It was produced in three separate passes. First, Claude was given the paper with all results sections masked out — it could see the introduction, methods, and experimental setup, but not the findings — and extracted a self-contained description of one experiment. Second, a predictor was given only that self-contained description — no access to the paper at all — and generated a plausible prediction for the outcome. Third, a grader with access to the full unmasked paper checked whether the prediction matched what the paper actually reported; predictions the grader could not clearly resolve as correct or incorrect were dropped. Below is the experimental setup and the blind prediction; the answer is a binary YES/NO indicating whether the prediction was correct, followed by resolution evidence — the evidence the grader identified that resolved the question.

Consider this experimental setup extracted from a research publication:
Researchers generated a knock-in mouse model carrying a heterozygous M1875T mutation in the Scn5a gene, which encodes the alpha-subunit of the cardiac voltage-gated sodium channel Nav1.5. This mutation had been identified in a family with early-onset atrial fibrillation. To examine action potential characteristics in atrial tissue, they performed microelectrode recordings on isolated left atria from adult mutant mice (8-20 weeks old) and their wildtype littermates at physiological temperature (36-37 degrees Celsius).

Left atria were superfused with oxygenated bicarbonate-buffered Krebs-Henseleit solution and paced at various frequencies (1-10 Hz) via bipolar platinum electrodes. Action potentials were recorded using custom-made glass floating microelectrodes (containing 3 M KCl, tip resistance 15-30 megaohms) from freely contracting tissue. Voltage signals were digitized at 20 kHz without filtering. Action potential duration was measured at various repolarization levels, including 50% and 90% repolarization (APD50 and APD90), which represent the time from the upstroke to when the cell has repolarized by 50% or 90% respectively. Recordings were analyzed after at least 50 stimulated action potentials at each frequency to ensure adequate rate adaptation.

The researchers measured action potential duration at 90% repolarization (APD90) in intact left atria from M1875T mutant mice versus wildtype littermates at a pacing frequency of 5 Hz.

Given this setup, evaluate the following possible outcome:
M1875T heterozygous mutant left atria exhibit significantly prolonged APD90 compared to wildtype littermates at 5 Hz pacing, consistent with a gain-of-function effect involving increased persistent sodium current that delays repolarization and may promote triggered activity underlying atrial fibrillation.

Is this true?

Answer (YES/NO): NO